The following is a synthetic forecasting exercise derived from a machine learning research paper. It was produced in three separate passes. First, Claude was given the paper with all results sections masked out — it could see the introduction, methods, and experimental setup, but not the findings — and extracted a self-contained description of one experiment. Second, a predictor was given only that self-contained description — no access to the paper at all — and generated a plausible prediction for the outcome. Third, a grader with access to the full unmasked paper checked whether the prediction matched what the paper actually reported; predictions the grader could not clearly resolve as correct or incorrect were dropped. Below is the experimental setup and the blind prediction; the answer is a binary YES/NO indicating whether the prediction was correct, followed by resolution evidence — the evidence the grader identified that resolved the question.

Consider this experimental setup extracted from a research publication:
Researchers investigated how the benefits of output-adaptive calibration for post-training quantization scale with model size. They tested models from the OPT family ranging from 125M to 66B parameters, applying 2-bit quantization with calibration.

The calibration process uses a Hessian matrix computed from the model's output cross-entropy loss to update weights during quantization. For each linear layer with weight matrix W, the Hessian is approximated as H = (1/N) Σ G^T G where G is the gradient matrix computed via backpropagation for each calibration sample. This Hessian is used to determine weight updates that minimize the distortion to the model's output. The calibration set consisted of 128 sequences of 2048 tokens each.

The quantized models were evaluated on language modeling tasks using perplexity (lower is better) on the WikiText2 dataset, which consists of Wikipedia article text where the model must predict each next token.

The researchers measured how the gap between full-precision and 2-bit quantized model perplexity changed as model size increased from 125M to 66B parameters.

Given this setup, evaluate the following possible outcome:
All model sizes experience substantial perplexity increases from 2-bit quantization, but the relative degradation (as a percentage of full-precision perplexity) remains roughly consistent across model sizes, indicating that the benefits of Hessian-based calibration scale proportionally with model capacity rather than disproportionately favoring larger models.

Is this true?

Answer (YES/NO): NO